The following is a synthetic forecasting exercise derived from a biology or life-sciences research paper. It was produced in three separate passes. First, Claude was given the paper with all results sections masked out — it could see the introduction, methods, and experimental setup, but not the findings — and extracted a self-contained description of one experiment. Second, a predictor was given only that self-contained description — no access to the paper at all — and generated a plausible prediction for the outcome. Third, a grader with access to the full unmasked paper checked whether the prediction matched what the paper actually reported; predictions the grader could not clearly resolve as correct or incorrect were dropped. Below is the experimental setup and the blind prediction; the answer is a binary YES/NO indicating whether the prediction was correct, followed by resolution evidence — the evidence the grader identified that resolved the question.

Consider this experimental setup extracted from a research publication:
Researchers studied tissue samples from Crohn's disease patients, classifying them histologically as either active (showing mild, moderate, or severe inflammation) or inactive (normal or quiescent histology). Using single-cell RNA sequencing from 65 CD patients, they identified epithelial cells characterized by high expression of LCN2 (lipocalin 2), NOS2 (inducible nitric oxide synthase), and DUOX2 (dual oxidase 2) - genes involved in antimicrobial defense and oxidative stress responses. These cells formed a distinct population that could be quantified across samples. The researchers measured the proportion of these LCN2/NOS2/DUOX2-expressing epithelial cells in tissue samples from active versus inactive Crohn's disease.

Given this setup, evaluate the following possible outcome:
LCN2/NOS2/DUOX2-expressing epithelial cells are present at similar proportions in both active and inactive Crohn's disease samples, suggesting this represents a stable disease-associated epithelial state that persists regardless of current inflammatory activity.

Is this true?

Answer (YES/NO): NO